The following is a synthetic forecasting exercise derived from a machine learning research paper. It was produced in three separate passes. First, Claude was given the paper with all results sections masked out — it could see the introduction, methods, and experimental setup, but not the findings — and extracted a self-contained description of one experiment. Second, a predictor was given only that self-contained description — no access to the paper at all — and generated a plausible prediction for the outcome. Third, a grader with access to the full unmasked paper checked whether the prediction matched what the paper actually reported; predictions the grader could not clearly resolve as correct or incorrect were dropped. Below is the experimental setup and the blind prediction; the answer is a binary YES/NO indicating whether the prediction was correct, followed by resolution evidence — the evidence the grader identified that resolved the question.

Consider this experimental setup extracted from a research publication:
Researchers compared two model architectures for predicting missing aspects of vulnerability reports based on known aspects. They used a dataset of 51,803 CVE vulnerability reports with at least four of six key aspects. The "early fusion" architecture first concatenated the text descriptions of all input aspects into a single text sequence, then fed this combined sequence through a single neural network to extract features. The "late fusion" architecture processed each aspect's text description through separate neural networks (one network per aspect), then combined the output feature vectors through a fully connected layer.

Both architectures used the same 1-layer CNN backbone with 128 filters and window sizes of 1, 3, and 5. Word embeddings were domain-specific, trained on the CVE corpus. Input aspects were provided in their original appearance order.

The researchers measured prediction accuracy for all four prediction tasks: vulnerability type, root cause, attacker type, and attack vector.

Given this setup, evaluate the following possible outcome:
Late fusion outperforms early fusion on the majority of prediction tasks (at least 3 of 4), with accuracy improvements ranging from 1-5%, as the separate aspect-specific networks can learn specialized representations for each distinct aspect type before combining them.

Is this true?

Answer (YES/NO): NO